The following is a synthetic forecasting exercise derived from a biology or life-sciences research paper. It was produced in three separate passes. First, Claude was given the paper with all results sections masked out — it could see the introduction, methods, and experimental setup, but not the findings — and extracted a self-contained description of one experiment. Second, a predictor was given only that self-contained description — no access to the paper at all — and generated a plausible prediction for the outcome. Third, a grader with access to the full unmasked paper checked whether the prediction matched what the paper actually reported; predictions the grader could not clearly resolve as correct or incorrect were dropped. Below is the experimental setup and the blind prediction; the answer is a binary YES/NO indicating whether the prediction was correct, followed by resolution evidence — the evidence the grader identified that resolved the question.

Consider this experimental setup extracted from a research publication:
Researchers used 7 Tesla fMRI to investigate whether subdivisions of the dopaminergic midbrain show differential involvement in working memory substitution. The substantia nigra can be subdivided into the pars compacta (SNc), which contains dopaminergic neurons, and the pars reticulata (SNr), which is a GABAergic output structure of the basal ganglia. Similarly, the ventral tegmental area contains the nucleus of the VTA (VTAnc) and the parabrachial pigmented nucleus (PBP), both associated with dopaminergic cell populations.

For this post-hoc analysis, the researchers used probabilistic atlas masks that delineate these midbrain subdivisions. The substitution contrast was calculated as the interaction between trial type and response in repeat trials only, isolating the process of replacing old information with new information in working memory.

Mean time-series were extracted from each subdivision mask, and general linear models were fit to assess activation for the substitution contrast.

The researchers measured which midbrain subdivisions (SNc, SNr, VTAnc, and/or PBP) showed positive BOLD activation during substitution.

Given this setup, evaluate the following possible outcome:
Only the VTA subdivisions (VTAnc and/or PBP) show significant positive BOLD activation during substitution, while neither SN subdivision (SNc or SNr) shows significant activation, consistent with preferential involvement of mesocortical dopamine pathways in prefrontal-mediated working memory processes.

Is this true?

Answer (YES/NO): NO